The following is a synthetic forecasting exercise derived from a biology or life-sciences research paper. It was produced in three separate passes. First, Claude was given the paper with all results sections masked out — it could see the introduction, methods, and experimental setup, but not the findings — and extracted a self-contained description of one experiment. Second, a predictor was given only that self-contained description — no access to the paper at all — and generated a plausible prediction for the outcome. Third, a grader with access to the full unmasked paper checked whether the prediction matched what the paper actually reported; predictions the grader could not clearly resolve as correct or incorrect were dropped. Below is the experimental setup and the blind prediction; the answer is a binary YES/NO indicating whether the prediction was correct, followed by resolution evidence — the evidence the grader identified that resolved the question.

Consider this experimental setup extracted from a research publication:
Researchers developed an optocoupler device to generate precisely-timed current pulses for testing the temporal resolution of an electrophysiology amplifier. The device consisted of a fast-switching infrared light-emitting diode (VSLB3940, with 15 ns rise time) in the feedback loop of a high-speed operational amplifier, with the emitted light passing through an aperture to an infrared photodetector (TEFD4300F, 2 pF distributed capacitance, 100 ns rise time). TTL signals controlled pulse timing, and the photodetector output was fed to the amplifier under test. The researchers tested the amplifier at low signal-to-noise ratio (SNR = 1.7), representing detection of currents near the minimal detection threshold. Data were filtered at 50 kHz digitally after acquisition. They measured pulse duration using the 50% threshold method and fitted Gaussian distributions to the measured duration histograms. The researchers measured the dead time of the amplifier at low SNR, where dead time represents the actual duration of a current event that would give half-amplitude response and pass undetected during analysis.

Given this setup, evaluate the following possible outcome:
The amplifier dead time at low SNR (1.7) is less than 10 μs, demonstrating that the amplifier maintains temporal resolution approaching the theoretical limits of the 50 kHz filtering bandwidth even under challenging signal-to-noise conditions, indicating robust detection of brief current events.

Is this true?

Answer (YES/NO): YES